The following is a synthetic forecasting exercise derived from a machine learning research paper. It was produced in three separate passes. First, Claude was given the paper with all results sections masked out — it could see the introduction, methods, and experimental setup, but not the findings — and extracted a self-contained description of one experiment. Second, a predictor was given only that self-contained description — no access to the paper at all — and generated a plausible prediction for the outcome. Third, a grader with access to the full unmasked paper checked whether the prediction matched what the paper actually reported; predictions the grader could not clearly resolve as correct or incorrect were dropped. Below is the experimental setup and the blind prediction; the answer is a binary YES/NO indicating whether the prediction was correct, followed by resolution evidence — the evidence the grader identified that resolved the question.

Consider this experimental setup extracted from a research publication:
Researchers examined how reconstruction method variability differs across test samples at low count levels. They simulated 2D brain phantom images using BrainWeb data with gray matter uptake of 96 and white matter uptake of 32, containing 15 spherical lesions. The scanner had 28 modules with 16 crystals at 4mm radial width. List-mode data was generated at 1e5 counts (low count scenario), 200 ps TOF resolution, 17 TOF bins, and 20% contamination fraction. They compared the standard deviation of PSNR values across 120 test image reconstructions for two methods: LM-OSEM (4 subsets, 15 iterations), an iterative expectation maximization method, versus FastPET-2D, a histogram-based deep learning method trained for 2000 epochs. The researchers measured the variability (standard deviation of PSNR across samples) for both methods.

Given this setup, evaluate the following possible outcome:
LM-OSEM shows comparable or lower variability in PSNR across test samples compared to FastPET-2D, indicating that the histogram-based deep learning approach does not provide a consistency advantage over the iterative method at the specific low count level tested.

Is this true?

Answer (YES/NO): YES